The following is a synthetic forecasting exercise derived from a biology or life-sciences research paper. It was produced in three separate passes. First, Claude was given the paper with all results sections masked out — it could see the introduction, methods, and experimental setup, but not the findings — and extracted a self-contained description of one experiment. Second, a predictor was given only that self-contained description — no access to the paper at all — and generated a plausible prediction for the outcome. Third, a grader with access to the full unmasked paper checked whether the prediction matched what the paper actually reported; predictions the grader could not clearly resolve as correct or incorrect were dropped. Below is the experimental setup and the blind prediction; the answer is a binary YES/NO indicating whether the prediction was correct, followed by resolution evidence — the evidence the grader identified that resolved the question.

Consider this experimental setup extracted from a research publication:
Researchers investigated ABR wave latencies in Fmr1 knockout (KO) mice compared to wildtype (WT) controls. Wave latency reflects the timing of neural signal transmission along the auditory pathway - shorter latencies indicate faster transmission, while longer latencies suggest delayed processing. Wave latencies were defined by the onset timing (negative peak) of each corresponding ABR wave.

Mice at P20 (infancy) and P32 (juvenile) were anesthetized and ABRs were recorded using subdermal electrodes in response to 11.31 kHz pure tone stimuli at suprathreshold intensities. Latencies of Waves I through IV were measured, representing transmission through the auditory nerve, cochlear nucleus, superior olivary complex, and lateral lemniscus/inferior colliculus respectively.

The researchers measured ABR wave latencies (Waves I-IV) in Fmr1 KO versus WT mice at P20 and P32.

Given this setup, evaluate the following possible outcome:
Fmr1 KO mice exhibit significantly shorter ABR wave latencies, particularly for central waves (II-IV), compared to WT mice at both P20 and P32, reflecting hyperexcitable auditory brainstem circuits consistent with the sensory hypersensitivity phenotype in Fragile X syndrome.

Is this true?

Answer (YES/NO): NO